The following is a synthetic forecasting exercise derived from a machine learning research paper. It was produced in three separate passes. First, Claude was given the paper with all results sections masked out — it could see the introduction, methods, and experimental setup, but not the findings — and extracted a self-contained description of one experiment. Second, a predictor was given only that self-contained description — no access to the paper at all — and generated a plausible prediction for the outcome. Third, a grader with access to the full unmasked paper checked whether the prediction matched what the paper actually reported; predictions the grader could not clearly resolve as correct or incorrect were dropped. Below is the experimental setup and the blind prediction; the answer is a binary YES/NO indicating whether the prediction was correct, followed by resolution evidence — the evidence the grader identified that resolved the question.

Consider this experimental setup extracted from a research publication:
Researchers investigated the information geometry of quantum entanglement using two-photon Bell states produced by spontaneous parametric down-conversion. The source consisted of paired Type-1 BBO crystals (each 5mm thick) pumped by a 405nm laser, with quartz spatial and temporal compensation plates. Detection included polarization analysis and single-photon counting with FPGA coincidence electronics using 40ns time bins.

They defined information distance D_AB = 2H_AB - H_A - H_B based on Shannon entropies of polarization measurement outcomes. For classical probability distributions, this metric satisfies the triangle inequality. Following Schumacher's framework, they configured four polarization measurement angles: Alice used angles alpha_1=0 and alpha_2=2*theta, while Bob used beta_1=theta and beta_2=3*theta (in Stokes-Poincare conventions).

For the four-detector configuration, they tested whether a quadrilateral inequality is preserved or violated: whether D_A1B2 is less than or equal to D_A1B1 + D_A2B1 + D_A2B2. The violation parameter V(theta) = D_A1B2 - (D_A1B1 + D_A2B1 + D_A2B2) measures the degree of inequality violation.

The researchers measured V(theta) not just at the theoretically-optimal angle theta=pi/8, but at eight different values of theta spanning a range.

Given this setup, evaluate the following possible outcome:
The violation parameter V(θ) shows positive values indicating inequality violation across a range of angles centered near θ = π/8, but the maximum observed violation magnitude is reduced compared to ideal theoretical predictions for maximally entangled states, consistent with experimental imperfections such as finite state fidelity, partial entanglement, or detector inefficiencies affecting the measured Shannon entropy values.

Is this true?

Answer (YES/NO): YES